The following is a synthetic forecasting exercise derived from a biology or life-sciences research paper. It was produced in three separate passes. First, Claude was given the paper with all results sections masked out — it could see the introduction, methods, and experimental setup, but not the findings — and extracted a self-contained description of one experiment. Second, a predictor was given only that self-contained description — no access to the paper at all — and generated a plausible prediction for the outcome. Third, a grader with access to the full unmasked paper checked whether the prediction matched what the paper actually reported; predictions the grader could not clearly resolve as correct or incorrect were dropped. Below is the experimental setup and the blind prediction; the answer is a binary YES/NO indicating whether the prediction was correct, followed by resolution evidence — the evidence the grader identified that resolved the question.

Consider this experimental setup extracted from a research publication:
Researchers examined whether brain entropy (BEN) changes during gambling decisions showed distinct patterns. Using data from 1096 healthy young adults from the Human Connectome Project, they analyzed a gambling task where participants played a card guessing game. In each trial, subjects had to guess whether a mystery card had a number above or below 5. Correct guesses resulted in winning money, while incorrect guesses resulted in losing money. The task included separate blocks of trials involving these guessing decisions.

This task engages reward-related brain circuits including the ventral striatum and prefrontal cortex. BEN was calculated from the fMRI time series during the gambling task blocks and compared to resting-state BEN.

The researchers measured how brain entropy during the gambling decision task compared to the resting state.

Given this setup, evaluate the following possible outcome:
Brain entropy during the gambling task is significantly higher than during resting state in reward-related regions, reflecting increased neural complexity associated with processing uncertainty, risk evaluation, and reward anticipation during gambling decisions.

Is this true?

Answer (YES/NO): NO